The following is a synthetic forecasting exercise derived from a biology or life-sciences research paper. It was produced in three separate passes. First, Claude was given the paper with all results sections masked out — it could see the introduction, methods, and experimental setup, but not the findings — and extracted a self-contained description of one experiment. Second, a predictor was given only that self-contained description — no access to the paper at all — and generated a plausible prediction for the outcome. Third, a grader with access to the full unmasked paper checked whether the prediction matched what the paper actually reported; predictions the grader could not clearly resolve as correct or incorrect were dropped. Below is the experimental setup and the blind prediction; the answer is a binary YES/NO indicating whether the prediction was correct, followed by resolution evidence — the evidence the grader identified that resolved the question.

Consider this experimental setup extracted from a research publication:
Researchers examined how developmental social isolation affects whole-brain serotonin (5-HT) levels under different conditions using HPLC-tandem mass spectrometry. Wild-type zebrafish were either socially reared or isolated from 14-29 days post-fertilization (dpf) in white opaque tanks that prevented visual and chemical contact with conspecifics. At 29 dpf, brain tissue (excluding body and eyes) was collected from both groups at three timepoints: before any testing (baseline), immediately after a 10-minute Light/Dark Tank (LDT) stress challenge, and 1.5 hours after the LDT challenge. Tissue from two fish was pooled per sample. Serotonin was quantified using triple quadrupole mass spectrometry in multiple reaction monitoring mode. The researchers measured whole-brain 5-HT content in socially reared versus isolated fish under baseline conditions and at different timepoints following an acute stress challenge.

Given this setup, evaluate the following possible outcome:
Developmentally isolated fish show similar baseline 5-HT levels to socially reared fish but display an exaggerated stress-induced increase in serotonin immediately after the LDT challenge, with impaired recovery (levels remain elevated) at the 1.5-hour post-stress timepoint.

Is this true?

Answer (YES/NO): NO